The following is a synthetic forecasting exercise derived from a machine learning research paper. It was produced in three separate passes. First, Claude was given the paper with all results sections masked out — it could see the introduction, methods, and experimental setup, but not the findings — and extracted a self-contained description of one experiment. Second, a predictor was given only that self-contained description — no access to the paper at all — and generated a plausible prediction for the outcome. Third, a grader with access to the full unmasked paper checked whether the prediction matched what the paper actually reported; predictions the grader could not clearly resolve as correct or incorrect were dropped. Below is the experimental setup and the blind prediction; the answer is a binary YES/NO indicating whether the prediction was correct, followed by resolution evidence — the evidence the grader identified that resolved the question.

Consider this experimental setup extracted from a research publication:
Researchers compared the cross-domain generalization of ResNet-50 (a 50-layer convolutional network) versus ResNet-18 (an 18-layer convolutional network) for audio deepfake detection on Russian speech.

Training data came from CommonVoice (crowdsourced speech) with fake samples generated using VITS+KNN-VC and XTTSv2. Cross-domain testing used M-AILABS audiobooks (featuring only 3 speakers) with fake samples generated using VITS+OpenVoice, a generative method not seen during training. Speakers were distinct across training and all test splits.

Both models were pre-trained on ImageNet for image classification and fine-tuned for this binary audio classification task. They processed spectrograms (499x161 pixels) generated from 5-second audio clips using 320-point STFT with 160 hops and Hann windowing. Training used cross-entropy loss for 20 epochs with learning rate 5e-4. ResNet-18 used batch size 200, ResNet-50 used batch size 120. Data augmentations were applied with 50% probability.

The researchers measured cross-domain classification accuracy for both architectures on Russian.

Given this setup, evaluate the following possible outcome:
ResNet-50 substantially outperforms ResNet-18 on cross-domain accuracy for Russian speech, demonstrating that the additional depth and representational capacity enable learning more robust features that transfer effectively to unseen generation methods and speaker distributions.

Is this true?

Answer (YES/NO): NO